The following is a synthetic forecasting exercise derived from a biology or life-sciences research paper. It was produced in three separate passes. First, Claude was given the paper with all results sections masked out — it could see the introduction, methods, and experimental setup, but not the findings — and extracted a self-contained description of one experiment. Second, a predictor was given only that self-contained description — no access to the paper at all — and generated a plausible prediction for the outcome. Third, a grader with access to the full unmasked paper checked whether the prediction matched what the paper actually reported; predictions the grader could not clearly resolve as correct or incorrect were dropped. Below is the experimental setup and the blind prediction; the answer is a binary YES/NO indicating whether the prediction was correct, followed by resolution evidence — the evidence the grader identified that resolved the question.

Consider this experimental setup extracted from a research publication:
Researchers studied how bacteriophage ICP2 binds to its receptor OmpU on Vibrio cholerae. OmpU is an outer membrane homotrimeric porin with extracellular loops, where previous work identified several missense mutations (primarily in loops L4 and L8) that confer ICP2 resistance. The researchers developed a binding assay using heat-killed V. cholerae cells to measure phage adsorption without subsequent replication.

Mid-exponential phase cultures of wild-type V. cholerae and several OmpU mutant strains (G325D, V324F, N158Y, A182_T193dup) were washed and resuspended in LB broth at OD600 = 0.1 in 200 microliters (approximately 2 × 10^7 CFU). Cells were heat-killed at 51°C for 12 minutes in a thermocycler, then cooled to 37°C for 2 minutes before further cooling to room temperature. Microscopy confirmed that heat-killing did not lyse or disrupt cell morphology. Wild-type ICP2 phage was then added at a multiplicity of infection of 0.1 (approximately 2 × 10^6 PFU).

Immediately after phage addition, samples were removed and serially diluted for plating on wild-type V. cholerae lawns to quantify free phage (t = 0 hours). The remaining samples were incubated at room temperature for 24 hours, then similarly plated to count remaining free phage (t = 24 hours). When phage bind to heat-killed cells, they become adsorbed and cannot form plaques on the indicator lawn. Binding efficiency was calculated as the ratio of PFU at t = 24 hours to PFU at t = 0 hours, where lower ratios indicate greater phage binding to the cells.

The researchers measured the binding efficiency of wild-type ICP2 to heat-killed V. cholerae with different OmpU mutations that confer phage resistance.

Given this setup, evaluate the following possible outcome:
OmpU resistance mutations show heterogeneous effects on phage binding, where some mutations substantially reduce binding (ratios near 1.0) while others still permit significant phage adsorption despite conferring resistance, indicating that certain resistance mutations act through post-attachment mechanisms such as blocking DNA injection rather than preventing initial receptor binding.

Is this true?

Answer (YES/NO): NO